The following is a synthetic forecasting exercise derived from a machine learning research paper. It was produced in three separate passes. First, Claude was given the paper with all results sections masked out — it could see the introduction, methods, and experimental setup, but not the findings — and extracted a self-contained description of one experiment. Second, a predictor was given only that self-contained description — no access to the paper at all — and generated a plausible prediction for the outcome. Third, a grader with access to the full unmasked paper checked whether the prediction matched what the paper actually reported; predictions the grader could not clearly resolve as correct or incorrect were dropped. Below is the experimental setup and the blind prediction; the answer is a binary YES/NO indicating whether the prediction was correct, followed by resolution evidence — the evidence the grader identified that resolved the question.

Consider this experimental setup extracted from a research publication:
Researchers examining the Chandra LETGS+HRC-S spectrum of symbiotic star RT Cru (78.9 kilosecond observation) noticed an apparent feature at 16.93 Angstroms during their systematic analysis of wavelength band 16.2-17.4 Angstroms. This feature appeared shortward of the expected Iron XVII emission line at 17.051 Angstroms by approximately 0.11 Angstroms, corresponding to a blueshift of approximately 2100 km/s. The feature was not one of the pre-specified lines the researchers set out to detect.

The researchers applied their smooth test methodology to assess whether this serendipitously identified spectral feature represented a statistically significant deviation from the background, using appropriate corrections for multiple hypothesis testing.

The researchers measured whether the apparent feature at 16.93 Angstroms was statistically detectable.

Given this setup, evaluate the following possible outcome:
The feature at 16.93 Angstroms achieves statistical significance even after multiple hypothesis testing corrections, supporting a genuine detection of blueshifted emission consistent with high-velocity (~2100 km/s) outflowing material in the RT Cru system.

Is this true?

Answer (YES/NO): NO